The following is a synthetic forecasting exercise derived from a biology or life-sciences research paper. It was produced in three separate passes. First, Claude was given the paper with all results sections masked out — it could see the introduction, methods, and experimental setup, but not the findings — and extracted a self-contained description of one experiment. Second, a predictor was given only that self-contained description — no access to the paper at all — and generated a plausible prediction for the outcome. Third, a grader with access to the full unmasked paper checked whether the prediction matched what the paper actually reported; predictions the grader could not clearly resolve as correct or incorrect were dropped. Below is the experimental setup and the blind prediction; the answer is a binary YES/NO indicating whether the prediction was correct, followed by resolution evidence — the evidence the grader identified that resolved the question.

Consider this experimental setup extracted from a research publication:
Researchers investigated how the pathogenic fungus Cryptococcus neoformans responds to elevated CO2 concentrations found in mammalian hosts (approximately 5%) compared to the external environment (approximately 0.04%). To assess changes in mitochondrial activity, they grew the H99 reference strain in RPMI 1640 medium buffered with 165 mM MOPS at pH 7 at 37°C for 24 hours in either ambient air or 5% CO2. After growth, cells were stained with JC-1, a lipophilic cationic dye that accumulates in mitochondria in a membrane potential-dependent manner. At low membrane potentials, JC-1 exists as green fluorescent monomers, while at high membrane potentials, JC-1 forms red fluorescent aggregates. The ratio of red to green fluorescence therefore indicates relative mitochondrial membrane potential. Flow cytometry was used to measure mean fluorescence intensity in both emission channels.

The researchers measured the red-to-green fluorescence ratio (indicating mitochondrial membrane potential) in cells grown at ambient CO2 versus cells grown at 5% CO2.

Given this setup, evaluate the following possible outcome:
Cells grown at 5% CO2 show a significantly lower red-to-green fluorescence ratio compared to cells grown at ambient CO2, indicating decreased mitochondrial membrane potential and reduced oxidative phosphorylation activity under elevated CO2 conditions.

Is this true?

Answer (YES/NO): NO